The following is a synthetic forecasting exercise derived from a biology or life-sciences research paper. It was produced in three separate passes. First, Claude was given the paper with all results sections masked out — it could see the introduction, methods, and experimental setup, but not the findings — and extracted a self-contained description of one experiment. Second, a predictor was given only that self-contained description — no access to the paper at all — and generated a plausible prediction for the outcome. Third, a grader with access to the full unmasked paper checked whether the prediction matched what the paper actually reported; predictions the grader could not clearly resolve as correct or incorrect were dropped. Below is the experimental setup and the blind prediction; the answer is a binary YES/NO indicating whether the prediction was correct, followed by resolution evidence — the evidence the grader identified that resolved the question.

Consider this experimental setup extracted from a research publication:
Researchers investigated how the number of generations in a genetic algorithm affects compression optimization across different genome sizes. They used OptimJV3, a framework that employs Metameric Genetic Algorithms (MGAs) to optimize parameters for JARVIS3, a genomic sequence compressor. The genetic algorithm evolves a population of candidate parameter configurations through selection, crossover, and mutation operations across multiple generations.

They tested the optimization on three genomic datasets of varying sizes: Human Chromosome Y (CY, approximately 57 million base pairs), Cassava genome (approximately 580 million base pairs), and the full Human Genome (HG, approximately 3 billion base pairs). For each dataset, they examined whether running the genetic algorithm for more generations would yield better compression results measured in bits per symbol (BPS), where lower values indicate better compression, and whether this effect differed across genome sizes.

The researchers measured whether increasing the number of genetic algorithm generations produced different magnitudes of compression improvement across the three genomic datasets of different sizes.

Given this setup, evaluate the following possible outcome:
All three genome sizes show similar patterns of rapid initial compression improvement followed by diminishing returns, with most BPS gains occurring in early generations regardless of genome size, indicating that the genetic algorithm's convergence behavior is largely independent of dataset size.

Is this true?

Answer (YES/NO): NO